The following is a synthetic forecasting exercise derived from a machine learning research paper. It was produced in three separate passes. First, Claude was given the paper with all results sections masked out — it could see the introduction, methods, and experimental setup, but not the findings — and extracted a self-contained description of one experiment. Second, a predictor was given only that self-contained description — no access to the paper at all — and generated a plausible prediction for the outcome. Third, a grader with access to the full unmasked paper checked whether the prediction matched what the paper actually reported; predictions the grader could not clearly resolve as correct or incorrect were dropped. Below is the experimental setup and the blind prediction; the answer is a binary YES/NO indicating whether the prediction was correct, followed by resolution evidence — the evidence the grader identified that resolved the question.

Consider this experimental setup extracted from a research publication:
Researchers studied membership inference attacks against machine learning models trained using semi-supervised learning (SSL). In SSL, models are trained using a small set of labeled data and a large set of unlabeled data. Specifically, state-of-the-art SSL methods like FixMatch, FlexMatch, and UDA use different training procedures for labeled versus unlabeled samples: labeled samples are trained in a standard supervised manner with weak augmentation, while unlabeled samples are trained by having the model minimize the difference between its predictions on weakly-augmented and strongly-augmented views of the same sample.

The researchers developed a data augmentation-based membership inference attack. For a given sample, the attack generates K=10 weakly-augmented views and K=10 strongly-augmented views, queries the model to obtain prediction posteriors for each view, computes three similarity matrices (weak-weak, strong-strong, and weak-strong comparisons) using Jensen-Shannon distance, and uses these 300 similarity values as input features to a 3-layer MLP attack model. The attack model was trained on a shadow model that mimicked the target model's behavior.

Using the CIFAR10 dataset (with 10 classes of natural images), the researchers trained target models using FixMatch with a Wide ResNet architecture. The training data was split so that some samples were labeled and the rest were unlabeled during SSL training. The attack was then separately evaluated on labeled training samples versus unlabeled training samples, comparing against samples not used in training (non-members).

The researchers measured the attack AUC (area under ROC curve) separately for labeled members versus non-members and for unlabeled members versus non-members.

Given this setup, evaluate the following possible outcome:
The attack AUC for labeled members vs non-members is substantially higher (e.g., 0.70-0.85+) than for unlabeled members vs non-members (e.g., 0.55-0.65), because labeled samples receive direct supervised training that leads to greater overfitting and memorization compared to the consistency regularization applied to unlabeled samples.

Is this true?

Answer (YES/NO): NO